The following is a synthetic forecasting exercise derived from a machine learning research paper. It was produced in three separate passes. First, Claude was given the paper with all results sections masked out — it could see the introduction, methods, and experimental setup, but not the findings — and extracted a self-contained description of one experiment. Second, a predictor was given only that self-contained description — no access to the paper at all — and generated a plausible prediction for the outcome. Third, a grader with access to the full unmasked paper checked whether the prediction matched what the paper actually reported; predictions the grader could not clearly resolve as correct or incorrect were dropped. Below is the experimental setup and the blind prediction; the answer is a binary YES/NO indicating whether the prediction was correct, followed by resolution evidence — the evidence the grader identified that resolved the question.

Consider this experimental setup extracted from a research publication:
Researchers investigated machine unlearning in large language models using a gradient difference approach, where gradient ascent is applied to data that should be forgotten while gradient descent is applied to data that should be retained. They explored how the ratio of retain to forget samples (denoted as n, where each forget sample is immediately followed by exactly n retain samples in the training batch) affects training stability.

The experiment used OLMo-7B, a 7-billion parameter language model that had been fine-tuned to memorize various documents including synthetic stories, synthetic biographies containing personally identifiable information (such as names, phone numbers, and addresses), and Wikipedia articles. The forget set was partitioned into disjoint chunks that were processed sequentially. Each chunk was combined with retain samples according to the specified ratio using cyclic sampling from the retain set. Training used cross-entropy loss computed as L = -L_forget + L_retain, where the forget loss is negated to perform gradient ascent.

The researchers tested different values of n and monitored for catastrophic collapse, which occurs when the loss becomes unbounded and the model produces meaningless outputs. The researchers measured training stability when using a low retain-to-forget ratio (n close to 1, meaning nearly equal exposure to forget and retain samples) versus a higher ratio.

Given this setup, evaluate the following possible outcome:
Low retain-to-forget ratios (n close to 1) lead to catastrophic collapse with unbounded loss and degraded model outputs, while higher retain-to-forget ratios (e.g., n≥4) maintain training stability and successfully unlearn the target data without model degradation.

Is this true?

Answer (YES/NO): YES